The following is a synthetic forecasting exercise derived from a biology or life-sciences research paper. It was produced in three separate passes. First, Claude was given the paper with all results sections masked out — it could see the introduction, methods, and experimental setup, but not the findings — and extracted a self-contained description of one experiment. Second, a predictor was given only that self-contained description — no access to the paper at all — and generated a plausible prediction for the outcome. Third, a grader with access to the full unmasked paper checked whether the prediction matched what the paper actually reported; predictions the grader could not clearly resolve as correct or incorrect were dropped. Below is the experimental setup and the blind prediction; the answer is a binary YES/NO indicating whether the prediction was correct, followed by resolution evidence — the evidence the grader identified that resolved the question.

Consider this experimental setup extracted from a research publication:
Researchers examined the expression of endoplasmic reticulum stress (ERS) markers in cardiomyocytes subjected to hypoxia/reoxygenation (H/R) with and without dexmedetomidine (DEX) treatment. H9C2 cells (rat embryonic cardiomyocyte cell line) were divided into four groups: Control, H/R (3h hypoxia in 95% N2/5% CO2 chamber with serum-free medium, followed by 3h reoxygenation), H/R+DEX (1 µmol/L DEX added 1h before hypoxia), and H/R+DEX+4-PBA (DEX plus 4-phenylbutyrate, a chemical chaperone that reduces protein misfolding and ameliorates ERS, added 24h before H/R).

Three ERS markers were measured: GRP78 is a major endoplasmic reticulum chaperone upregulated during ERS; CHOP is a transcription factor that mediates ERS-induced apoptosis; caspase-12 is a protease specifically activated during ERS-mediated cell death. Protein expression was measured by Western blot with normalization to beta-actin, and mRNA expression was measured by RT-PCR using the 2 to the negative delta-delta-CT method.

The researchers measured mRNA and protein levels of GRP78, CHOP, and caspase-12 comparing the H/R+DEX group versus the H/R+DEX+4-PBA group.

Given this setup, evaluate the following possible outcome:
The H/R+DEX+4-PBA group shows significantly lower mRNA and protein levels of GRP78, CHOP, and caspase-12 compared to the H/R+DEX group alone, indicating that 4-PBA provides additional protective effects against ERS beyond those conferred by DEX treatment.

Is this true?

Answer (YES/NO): YES